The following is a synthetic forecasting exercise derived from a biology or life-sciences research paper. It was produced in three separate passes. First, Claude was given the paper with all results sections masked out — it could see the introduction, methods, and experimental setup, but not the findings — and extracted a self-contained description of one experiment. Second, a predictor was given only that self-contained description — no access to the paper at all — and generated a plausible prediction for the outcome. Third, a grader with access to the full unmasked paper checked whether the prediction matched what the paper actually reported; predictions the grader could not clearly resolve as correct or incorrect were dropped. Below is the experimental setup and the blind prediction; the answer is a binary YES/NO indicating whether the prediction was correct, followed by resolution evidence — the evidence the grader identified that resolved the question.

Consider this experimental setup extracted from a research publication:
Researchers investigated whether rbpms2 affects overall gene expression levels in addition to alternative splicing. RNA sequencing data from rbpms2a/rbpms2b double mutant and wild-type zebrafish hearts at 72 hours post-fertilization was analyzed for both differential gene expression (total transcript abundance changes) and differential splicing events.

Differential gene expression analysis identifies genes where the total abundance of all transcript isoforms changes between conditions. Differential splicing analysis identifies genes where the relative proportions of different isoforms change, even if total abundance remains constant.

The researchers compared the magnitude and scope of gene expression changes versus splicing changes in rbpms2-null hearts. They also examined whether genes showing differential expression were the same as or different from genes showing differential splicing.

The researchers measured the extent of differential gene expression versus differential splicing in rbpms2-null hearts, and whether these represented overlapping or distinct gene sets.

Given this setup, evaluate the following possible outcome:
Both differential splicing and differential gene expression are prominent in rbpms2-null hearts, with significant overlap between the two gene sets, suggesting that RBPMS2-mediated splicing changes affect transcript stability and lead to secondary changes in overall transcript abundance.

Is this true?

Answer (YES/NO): NO